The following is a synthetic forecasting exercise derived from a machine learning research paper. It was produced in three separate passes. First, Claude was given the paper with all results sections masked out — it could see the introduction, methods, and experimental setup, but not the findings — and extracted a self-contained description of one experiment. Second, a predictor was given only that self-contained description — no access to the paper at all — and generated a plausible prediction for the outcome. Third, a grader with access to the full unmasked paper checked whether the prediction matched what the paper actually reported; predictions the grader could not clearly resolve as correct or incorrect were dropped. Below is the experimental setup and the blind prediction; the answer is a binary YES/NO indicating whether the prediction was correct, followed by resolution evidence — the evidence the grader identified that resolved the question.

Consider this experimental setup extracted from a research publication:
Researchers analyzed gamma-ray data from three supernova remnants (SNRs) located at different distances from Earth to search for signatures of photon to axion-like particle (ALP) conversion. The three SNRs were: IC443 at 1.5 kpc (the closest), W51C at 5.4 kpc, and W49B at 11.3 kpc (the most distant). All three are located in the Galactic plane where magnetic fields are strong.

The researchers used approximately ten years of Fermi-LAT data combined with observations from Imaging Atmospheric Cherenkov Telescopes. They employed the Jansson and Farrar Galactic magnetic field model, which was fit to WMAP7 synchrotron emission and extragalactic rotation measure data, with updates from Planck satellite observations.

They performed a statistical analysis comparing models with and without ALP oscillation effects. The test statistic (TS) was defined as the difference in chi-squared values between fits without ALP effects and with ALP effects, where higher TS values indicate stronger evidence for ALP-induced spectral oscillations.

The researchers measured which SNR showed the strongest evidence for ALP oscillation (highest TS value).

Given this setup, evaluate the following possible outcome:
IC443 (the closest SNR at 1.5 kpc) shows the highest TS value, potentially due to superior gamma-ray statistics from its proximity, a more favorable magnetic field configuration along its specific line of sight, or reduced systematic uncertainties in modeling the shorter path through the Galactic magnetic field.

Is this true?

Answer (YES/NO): YES